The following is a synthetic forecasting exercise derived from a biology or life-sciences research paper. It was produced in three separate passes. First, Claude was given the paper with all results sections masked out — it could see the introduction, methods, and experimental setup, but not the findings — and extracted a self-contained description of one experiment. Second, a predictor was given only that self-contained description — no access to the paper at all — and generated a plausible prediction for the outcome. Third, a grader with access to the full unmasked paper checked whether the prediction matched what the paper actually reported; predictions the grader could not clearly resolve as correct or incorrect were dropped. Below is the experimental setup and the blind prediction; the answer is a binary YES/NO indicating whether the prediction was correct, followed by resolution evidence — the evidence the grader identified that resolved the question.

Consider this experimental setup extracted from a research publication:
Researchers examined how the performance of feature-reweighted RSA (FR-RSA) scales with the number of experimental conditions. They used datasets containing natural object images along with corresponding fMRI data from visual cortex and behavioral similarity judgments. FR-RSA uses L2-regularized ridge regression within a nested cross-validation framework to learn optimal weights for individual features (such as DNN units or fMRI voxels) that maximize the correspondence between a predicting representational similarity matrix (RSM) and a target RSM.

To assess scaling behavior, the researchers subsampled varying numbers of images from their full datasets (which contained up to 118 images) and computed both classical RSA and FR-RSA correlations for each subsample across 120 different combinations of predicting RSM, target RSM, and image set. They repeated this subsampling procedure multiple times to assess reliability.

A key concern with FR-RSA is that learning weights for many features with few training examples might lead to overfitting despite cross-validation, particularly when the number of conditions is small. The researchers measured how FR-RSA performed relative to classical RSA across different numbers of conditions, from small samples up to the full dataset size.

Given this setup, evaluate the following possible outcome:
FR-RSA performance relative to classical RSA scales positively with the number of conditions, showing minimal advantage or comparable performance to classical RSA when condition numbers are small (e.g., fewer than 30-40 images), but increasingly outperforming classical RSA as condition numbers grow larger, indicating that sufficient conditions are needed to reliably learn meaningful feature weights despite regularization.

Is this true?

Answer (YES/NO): NO